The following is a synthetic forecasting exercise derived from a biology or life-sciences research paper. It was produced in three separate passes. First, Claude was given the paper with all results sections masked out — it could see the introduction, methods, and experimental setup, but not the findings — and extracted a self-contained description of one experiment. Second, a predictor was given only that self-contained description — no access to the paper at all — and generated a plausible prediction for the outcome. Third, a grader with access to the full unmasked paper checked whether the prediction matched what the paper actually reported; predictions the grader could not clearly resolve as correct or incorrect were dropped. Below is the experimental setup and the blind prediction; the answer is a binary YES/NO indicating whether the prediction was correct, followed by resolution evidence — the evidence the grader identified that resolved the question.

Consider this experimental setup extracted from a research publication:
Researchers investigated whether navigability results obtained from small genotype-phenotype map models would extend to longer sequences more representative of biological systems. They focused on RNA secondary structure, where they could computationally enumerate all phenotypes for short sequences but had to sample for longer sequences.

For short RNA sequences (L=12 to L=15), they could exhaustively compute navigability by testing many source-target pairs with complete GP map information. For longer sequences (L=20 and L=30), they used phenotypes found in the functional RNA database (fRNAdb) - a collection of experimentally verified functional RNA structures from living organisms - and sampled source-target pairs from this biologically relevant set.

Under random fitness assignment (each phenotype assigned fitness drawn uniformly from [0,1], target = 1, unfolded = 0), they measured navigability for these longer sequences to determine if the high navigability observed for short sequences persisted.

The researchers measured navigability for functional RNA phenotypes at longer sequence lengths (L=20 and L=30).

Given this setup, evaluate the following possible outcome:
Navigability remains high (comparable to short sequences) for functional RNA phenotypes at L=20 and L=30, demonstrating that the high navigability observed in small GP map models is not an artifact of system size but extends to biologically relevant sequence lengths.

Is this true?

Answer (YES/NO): YES